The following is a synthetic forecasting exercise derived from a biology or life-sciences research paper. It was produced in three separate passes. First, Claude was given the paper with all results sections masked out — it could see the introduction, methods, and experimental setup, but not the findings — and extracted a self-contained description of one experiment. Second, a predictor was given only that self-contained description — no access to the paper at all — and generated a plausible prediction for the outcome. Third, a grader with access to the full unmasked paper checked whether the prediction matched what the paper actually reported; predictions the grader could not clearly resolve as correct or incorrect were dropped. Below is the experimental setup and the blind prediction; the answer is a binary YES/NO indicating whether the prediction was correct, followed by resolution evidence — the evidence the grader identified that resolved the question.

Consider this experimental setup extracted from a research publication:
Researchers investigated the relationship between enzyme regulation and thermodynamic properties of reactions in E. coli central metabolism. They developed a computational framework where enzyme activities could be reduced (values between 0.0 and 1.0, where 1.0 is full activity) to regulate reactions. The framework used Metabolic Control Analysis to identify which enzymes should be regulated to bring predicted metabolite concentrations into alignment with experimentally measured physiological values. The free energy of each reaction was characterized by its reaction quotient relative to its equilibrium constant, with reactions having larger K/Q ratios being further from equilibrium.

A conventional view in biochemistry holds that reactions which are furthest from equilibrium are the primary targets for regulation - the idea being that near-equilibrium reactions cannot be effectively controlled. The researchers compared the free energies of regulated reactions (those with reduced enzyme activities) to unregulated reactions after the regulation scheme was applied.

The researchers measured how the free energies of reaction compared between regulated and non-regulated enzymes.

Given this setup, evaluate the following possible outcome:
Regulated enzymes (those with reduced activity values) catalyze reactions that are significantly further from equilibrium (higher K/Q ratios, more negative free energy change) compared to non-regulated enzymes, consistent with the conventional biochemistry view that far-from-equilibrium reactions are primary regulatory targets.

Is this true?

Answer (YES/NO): NO